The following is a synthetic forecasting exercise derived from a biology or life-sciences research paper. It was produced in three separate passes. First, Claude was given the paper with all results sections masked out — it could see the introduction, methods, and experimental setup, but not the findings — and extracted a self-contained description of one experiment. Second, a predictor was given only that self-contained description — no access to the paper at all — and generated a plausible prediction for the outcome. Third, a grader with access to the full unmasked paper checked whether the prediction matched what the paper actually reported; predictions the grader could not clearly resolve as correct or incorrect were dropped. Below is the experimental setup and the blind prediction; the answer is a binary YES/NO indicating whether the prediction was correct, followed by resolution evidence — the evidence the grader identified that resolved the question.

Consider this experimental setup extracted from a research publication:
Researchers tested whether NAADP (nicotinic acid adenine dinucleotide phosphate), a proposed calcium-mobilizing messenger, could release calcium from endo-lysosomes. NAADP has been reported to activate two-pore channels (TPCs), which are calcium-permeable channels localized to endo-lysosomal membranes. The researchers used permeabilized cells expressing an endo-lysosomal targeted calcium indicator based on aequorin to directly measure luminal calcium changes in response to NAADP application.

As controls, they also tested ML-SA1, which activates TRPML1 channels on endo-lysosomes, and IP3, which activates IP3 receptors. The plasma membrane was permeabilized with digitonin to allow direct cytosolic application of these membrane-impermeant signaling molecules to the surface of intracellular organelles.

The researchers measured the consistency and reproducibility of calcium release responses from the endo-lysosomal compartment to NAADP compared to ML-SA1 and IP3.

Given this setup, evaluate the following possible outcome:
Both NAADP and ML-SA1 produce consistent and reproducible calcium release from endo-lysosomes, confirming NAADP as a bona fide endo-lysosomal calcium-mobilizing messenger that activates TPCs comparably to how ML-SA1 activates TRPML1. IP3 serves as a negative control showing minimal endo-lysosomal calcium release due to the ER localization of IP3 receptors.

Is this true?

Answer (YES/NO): NO